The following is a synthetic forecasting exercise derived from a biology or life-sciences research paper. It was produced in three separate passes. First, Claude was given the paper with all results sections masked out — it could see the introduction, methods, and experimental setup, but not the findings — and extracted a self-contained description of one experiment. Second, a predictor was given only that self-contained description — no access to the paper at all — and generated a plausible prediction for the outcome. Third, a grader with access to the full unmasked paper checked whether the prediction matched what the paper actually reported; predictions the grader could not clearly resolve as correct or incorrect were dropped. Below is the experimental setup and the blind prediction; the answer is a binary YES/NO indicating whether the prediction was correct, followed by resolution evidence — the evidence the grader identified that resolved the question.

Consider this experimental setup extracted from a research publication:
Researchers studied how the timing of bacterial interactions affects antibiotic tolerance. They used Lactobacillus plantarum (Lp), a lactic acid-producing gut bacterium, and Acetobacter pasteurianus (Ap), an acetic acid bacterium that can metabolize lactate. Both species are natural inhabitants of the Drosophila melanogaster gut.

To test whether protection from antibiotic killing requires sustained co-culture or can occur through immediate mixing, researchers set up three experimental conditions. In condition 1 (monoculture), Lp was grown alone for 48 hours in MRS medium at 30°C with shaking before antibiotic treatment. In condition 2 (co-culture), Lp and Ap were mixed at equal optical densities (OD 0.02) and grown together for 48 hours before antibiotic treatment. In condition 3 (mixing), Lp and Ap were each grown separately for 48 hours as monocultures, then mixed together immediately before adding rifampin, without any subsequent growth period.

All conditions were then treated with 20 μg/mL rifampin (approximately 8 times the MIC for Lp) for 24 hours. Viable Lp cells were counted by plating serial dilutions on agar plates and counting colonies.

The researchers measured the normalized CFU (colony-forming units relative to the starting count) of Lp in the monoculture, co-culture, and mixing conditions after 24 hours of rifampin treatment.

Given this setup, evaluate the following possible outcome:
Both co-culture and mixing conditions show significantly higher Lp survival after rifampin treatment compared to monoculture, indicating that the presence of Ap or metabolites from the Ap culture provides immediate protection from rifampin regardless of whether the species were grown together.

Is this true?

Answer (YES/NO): NO